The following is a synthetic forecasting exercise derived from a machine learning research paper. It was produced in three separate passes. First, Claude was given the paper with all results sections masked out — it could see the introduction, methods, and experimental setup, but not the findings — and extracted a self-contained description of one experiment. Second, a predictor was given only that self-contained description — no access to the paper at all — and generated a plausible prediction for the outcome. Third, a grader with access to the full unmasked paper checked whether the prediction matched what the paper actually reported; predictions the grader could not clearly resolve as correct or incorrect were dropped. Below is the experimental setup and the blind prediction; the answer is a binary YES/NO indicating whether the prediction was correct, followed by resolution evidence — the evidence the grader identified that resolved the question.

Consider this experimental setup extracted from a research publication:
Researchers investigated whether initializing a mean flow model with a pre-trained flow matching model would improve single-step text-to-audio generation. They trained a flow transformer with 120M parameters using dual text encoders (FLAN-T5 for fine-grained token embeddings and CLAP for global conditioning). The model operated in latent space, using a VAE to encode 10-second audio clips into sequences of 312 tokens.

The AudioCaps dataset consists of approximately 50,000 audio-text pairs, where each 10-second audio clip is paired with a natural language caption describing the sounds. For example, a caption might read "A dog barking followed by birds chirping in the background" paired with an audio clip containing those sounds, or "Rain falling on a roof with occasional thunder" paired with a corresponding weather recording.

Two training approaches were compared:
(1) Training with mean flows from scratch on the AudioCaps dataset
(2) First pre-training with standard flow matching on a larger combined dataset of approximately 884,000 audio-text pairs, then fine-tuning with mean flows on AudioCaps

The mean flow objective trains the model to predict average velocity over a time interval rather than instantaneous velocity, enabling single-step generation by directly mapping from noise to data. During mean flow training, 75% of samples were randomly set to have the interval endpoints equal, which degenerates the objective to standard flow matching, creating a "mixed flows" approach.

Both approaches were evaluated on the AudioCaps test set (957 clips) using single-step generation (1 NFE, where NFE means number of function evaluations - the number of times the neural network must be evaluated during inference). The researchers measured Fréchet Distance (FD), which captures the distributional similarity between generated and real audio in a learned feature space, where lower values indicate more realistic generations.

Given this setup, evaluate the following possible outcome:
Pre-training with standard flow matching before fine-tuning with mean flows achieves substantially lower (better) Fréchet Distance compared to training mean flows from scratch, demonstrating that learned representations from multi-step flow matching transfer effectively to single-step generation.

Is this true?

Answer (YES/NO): YES